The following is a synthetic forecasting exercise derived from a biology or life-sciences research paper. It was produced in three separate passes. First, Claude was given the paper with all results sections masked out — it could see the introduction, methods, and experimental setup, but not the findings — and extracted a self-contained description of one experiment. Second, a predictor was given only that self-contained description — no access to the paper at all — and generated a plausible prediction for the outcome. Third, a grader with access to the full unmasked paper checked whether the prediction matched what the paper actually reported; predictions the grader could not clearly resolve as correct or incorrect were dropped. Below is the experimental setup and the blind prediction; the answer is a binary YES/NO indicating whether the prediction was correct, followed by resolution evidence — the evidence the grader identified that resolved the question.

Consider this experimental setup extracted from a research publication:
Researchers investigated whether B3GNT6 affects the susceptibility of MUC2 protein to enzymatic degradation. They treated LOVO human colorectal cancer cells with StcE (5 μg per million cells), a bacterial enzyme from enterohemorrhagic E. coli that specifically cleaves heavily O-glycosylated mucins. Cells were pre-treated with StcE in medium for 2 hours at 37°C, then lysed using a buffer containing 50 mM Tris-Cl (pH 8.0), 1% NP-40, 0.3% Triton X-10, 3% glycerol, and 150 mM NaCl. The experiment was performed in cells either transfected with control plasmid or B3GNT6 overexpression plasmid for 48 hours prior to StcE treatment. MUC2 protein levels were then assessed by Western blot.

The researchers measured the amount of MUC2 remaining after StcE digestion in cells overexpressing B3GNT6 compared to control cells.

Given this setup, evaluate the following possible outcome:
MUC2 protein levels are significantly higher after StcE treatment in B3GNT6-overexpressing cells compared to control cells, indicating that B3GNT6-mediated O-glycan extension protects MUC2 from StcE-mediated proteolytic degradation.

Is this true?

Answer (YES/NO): YES